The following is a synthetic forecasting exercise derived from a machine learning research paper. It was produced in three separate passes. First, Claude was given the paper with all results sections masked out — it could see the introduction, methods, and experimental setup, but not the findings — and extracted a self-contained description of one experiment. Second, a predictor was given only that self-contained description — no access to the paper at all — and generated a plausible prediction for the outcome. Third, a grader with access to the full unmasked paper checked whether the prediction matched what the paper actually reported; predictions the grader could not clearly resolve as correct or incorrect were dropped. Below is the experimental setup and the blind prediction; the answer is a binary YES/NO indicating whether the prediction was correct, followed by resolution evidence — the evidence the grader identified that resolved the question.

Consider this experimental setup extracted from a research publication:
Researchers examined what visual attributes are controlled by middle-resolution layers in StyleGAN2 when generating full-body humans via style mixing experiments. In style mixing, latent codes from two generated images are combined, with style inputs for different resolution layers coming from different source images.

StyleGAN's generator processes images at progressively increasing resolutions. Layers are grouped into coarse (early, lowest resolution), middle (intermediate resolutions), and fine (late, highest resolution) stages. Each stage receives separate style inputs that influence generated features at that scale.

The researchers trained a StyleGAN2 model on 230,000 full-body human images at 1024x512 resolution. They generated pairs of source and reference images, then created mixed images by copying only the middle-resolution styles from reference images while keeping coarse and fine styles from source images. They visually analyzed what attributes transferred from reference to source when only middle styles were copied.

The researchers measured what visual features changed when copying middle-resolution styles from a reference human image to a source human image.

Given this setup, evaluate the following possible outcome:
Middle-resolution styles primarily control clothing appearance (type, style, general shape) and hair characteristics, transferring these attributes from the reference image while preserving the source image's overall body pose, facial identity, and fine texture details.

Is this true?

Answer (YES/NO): NO